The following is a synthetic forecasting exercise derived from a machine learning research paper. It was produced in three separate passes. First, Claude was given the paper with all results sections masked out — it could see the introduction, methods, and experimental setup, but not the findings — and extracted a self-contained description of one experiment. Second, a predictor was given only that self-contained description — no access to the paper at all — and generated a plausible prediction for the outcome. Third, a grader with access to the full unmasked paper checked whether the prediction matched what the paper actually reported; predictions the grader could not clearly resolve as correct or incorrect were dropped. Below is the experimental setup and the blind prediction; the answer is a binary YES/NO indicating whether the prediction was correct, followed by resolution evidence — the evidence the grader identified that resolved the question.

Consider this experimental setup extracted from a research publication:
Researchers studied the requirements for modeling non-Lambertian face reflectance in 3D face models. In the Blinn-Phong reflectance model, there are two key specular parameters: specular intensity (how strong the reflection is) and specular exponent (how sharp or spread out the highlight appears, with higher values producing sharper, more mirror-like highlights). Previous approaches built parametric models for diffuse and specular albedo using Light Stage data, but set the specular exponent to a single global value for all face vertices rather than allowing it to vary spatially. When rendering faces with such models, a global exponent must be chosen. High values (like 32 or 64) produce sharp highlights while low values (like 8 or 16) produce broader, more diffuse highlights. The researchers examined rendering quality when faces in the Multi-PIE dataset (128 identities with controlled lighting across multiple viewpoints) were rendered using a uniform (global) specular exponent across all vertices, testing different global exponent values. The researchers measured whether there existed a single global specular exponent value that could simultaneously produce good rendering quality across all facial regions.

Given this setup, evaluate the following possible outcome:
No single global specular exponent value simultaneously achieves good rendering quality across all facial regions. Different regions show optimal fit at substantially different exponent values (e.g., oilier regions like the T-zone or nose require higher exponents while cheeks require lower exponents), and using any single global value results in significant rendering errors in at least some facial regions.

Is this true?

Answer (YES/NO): YES